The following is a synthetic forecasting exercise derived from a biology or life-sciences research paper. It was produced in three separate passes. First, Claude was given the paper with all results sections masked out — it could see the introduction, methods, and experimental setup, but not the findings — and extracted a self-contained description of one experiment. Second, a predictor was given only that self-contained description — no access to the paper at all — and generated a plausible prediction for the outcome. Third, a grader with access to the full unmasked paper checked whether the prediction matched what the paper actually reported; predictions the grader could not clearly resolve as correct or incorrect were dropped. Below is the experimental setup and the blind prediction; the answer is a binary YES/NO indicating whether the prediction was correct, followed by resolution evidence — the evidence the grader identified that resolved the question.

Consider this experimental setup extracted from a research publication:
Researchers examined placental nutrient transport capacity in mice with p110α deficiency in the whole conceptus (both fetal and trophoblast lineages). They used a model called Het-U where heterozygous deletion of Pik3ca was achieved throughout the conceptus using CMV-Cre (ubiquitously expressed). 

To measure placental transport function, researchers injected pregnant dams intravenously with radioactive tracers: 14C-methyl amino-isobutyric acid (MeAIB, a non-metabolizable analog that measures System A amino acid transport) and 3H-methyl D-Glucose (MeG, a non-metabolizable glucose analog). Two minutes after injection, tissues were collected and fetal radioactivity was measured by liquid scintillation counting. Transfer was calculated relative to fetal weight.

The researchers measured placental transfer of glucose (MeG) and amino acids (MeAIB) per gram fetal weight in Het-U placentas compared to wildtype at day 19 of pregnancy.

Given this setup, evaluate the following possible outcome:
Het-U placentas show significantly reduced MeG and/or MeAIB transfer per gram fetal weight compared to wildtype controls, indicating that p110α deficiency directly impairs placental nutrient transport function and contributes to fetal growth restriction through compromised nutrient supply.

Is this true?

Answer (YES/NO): NO